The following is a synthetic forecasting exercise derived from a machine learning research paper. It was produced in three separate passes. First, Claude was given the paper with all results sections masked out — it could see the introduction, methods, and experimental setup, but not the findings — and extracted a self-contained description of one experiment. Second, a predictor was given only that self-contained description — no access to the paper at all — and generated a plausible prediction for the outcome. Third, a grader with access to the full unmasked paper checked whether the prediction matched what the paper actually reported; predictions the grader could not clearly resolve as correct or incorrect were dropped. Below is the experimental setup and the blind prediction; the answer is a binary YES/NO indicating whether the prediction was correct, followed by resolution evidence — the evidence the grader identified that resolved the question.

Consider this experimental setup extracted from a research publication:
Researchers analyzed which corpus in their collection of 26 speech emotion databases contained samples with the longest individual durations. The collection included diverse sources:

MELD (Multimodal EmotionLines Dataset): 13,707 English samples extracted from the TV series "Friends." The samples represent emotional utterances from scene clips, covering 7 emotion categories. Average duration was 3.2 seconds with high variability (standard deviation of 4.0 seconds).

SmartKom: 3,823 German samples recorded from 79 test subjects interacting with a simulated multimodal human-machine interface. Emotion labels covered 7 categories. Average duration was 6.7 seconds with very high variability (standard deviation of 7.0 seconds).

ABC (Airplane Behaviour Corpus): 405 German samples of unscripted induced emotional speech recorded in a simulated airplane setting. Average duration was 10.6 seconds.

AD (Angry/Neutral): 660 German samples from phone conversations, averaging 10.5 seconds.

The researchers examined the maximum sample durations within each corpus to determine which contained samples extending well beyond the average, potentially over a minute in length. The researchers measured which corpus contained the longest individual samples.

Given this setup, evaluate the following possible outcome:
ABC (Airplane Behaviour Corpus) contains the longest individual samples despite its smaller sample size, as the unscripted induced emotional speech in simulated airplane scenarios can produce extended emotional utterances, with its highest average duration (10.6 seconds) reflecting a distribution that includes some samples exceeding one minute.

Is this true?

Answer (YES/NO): NO